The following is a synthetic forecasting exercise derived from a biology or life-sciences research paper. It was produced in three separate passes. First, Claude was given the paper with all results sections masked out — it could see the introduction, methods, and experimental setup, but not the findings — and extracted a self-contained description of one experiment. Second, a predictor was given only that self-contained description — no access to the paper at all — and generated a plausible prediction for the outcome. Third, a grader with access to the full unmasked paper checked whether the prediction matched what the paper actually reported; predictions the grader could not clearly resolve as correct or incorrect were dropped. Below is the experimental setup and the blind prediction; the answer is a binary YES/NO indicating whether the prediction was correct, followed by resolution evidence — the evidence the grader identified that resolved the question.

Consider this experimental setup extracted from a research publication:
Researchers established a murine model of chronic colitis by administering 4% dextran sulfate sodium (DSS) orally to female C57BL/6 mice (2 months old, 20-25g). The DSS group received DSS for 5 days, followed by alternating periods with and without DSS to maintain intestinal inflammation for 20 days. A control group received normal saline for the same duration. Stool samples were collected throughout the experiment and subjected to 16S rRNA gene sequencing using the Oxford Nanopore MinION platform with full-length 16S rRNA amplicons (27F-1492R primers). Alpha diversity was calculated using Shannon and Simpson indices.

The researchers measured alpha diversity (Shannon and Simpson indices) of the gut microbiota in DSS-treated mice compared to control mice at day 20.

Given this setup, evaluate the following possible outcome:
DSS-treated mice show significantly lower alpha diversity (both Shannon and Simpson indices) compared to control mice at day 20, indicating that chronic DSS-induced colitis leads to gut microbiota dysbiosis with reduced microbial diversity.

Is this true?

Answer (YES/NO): YES